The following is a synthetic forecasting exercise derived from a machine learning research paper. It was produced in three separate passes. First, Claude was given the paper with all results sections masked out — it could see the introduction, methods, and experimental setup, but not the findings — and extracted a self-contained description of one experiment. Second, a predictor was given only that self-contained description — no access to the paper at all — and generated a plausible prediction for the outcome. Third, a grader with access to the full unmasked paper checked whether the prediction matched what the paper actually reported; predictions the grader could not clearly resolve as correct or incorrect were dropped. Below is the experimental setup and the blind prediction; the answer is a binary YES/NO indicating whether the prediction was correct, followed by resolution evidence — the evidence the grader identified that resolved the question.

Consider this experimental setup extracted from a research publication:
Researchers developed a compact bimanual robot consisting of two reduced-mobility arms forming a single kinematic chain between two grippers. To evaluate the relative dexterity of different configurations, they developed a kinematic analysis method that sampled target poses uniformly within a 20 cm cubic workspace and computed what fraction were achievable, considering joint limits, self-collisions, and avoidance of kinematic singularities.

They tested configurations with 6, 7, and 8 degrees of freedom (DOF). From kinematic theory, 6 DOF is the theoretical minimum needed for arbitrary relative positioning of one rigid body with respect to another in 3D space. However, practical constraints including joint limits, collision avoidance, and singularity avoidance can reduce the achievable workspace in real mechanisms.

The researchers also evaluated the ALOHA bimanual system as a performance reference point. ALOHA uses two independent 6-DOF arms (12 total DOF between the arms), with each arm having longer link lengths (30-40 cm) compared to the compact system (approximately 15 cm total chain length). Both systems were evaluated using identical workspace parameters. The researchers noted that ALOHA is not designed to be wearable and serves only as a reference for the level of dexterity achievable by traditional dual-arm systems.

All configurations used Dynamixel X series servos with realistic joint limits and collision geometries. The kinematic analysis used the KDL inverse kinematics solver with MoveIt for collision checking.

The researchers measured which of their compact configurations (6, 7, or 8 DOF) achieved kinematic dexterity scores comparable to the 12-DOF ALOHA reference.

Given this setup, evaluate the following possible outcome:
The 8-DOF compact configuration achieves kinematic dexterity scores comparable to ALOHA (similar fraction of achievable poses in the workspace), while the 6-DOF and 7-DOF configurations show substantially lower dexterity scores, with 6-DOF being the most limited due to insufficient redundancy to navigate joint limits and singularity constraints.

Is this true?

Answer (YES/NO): YES